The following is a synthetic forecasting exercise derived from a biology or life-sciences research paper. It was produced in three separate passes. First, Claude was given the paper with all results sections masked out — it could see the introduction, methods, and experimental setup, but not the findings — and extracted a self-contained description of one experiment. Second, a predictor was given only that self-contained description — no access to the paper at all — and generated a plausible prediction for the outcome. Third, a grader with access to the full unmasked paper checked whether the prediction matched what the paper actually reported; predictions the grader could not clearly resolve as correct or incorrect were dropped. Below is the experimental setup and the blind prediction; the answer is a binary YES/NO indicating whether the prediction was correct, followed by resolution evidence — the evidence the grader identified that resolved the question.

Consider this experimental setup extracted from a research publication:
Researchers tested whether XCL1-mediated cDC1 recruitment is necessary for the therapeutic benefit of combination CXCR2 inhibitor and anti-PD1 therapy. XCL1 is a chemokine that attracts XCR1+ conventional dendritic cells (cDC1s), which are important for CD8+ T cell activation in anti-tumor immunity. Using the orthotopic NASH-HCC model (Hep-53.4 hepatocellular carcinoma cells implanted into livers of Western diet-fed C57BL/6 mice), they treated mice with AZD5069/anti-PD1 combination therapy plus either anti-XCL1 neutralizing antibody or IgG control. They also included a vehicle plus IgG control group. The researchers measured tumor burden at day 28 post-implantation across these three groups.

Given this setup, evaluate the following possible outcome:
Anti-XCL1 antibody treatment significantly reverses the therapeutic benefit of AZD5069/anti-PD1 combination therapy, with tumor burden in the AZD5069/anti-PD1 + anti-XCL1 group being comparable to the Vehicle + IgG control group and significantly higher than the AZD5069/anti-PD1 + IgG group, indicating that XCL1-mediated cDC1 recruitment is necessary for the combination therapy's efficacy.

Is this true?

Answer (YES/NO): YES